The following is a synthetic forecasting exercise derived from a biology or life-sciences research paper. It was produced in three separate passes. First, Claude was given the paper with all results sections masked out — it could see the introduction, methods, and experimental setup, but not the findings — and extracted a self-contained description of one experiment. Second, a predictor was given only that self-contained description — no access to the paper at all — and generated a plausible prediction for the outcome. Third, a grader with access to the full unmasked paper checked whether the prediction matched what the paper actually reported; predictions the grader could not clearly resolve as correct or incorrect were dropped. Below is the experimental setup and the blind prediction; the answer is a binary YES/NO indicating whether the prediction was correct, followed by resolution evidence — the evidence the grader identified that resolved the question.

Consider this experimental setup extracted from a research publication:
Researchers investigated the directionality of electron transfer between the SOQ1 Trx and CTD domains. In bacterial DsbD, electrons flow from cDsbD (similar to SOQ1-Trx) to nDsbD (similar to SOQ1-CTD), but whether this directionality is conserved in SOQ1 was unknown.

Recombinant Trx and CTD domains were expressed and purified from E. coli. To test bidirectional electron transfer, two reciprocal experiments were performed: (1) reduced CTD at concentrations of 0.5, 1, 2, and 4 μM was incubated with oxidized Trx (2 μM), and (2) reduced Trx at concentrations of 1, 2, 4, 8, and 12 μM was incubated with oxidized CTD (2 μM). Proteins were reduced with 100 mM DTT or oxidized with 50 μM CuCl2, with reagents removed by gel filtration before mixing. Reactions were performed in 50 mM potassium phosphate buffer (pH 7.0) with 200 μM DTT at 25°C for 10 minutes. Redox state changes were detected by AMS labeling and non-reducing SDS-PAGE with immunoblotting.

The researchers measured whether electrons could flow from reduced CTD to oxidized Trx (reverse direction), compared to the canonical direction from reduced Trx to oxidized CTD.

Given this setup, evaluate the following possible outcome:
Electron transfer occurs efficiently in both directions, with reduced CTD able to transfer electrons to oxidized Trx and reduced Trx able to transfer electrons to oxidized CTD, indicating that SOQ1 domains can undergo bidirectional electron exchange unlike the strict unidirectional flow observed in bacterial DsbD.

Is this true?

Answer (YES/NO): NO